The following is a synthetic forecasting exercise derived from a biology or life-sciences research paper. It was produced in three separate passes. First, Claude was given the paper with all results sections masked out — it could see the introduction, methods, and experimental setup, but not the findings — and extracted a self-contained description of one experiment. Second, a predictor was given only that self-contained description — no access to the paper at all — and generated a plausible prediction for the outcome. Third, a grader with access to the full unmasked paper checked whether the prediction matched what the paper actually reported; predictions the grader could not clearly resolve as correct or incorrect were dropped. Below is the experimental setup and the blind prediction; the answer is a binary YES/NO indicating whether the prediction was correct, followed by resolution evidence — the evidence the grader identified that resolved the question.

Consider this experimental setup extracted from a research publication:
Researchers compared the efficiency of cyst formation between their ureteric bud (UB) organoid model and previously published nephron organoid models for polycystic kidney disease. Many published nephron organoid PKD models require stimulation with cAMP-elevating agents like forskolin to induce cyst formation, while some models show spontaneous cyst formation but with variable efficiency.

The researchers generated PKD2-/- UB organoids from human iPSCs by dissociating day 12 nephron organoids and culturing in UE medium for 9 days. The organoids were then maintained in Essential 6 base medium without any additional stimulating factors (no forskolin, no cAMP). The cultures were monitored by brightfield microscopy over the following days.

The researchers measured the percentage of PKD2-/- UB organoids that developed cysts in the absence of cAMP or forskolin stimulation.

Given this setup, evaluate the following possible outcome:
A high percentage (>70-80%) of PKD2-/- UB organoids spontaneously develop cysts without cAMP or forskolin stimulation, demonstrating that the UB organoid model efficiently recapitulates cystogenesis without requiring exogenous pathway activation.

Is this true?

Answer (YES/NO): YES